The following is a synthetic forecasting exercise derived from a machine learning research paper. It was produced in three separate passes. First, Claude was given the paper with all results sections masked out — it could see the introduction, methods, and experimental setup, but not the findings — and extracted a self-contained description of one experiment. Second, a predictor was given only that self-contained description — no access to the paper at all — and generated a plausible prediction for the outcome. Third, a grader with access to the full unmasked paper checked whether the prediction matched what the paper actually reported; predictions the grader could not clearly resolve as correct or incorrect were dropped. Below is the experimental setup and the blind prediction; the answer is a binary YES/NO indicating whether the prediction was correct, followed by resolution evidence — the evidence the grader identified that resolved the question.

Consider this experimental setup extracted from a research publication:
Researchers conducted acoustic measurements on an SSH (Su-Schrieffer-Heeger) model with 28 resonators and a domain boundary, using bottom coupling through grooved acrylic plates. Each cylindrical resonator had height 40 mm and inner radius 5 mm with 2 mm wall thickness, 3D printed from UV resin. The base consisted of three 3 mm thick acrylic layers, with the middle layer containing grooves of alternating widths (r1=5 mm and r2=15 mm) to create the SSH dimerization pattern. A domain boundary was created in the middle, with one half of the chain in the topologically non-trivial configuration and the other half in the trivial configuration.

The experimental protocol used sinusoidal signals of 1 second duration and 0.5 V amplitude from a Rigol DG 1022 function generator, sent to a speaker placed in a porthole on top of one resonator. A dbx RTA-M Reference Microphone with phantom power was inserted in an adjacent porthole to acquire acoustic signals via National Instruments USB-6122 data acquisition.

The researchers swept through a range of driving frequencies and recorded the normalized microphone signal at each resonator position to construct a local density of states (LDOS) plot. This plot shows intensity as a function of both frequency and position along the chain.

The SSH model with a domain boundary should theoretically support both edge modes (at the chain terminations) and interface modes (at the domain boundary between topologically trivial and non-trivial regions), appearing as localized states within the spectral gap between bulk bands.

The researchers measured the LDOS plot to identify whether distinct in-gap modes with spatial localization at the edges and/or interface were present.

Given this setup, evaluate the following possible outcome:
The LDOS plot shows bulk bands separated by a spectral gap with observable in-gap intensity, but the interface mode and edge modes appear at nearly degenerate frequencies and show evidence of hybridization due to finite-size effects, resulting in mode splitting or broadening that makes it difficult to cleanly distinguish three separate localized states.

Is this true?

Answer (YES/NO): NO